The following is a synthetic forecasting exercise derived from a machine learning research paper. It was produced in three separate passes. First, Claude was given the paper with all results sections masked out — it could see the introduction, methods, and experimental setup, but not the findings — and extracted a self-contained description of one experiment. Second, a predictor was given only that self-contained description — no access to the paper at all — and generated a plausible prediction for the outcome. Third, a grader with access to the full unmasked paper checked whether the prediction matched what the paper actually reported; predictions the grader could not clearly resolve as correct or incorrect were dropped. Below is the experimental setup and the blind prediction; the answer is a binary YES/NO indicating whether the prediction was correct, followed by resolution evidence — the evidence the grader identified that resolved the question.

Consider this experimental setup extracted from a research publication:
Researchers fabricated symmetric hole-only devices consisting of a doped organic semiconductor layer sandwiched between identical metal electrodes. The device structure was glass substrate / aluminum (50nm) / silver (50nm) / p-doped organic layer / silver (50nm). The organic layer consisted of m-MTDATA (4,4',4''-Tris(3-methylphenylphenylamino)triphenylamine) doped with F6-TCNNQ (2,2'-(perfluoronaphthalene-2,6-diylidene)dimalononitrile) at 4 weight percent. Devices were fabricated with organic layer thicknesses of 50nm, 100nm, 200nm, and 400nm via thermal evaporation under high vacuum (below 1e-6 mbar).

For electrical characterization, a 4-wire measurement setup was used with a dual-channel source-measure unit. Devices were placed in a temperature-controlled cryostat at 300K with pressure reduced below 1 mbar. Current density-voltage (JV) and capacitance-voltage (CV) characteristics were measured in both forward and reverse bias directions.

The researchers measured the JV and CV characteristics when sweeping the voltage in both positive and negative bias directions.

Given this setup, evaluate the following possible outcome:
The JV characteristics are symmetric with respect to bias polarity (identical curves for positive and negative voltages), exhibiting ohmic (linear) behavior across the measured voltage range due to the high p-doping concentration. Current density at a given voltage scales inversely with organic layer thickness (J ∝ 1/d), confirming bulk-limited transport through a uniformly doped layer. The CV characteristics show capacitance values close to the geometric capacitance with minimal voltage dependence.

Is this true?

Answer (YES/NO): NO